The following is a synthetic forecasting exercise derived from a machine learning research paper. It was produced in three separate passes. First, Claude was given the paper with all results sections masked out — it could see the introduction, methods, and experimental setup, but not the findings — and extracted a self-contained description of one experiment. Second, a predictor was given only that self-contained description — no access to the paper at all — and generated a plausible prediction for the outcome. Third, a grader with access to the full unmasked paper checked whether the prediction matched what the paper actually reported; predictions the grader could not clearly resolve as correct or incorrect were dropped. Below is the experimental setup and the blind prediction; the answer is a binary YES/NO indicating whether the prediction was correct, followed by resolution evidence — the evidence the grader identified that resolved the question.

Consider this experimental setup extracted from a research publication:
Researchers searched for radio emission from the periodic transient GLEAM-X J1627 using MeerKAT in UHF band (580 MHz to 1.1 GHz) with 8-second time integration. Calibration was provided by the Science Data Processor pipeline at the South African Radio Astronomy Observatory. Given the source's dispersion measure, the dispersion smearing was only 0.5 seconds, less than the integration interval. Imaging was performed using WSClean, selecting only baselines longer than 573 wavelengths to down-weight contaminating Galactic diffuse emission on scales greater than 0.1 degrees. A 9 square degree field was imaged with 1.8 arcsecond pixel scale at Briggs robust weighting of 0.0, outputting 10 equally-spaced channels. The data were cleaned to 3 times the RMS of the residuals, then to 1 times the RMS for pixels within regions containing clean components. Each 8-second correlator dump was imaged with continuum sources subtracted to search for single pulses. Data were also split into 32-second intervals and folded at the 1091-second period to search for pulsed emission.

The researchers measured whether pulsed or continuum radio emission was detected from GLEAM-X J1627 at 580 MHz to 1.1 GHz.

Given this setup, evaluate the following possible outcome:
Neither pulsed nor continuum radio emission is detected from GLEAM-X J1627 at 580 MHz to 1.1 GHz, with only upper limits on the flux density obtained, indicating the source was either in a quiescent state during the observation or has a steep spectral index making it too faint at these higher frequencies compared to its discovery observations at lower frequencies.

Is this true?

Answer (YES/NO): YES